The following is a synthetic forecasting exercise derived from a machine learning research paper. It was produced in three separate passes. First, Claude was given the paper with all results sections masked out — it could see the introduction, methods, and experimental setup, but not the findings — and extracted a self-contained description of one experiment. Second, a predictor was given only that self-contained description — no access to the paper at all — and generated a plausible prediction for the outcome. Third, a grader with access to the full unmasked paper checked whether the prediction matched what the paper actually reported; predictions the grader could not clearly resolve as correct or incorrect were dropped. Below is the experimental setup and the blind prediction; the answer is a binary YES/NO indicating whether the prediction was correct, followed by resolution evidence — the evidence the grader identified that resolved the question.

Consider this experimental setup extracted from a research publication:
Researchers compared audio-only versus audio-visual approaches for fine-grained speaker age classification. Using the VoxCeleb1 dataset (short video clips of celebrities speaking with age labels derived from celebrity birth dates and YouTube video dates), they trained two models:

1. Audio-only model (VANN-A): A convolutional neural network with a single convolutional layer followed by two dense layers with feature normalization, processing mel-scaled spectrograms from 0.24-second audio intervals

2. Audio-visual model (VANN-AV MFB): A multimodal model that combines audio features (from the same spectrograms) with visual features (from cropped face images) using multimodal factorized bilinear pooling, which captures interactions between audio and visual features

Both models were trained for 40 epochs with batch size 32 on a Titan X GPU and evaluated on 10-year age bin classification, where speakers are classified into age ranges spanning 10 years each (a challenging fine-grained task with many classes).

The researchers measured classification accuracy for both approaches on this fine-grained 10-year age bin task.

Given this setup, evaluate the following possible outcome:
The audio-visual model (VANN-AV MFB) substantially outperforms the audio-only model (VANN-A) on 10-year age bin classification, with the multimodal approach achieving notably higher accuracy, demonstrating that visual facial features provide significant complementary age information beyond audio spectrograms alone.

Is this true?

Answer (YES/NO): NO